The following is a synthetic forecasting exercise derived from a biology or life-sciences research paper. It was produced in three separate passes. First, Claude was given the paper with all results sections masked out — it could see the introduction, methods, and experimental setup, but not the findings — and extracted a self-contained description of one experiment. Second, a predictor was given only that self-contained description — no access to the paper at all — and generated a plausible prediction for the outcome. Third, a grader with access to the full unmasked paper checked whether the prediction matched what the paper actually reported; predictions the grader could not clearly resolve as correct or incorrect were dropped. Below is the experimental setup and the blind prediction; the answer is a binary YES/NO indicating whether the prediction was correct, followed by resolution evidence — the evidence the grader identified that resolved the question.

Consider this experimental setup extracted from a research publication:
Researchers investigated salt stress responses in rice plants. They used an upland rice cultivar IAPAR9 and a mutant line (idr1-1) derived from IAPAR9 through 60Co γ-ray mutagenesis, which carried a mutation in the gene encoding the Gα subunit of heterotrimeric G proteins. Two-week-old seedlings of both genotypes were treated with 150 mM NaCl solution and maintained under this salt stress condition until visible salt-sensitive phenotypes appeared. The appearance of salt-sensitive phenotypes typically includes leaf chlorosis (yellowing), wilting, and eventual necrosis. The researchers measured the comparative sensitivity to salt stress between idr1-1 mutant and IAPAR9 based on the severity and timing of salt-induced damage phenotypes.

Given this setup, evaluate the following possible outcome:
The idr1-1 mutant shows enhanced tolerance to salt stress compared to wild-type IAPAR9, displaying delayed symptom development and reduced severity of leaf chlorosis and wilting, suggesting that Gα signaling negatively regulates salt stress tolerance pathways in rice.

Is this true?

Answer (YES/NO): NO